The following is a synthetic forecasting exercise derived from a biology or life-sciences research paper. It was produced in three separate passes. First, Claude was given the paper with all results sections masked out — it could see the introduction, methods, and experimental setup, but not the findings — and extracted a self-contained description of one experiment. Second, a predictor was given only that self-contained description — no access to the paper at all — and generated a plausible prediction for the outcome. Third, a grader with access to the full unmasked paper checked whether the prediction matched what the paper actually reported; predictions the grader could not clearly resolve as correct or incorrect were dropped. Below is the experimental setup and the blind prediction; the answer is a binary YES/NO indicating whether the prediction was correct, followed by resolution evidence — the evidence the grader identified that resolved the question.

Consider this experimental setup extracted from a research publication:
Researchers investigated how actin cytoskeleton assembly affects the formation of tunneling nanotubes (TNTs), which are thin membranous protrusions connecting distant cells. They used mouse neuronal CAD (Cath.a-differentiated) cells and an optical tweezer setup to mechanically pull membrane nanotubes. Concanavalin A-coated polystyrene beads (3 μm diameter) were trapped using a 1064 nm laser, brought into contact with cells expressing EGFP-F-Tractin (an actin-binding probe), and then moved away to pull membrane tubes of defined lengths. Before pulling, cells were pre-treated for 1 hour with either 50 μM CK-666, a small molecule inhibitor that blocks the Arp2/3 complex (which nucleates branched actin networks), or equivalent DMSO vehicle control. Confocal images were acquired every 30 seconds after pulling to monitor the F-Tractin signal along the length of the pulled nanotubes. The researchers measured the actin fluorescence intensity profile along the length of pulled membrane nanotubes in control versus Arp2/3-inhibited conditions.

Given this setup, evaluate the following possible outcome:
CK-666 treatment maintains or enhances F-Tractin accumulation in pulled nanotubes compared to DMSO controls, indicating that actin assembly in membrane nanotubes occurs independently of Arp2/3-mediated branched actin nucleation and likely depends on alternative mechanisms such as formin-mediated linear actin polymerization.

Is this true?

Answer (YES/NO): YES